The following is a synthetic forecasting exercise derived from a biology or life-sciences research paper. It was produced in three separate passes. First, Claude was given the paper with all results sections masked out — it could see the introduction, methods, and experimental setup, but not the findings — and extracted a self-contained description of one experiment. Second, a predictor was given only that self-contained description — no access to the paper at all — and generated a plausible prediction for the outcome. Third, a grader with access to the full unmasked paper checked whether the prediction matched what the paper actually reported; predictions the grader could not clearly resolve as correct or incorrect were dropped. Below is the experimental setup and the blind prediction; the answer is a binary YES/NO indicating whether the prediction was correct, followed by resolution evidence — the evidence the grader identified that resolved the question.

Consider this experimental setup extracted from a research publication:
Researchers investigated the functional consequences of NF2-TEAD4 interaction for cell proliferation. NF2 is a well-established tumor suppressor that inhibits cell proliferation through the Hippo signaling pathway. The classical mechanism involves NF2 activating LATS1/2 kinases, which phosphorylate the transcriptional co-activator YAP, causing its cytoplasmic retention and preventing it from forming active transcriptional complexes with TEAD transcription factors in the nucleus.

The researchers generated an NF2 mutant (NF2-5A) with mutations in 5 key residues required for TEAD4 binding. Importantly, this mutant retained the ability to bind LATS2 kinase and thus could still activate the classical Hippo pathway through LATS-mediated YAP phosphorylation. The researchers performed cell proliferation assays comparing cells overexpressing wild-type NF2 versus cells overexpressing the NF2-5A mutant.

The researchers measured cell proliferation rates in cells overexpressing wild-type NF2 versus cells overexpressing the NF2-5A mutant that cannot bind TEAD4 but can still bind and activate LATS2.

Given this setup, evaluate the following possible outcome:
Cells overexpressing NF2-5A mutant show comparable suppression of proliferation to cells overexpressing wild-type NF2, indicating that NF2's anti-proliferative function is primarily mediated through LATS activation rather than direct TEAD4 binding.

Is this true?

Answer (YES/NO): NO